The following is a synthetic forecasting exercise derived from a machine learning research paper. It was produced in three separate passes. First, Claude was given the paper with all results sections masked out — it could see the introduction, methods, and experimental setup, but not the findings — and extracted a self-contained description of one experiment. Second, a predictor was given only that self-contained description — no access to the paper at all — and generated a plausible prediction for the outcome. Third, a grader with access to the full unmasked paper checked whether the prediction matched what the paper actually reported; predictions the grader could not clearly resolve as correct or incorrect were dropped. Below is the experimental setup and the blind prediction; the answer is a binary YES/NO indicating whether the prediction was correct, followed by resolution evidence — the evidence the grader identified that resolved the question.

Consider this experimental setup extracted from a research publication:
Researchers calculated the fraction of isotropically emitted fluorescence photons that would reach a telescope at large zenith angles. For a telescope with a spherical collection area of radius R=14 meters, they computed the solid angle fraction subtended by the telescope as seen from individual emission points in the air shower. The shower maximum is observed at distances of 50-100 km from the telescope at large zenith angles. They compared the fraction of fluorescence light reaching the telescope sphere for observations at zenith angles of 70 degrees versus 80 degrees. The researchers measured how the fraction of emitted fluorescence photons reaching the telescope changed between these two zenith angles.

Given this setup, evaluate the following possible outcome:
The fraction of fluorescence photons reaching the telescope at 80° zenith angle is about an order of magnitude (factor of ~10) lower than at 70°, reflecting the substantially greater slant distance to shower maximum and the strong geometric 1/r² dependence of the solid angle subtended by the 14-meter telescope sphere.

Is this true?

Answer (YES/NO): YES